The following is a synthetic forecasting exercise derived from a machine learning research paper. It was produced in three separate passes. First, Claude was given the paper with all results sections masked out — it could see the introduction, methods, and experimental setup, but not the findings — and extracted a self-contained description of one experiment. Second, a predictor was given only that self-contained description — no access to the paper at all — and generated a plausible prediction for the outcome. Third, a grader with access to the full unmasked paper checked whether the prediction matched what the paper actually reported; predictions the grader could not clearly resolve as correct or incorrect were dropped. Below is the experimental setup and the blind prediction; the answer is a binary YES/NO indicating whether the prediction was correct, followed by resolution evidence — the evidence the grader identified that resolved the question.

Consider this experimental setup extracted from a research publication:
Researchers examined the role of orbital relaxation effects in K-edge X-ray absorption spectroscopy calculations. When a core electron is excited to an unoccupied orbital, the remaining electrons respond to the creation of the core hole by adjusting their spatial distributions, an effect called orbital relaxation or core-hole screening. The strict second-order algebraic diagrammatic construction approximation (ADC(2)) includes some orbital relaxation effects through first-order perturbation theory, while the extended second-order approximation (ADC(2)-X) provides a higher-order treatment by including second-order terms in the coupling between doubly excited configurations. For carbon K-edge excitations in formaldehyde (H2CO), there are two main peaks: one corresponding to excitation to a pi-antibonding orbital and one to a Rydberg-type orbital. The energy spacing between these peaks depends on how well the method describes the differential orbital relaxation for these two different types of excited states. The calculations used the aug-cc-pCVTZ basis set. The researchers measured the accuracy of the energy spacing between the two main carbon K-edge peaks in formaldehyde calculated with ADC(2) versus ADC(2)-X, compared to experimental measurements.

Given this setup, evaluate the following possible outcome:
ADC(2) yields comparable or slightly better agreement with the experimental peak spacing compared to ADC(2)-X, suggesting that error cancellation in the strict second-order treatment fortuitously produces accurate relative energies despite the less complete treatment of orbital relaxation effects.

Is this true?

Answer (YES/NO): NO